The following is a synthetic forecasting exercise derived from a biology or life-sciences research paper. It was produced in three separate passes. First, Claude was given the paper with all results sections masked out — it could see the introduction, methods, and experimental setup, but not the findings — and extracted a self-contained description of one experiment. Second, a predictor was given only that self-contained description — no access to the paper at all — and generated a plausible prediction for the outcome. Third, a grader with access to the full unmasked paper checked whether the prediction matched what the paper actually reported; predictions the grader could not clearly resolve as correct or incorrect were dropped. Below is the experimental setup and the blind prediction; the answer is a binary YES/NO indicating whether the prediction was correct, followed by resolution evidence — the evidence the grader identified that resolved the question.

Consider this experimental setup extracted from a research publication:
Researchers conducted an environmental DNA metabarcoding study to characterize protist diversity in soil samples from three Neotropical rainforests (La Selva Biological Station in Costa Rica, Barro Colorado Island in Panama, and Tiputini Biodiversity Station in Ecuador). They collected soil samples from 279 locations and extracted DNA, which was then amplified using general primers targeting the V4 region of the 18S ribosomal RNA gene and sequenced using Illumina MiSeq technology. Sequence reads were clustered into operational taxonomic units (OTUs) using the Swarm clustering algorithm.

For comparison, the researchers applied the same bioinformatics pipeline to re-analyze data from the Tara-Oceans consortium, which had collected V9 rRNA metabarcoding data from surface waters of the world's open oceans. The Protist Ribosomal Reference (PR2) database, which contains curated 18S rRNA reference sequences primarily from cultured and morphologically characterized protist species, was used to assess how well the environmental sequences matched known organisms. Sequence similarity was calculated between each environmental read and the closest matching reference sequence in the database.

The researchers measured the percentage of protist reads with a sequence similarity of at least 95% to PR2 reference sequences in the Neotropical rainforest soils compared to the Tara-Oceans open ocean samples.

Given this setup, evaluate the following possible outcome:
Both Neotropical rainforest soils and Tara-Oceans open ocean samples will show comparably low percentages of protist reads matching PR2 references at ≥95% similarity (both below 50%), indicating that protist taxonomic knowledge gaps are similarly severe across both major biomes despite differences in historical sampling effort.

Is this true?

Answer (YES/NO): NO